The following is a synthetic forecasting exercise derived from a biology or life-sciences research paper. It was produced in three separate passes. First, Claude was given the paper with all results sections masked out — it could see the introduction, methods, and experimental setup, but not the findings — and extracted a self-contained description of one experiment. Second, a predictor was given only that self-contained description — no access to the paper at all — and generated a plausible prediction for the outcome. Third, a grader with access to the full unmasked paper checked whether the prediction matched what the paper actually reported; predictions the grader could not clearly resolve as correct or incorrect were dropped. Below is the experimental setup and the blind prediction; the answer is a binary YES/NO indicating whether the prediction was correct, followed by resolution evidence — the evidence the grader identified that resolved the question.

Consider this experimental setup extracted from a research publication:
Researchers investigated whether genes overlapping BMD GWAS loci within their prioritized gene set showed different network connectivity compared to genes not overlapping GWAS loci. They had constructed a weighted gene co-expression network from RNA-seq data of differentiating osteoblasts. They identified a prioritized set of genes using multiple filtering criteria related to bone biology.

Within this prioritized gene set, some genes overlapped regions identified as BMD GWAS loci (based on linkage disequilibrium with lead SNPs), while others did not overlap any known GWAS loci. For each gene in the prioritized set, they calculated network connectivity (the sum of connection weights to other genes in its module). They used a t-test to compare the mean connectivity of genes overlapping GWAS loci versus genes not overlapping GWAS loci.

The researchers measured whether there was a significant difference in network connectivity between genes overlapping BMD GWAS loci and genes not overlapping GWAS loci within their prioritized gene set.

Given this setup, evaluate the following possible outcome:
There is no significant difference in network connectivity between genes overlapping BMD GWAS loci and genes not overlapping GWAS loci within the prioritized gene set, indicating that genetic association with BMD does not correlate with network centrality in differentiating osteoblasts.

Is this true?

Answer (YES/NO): NO